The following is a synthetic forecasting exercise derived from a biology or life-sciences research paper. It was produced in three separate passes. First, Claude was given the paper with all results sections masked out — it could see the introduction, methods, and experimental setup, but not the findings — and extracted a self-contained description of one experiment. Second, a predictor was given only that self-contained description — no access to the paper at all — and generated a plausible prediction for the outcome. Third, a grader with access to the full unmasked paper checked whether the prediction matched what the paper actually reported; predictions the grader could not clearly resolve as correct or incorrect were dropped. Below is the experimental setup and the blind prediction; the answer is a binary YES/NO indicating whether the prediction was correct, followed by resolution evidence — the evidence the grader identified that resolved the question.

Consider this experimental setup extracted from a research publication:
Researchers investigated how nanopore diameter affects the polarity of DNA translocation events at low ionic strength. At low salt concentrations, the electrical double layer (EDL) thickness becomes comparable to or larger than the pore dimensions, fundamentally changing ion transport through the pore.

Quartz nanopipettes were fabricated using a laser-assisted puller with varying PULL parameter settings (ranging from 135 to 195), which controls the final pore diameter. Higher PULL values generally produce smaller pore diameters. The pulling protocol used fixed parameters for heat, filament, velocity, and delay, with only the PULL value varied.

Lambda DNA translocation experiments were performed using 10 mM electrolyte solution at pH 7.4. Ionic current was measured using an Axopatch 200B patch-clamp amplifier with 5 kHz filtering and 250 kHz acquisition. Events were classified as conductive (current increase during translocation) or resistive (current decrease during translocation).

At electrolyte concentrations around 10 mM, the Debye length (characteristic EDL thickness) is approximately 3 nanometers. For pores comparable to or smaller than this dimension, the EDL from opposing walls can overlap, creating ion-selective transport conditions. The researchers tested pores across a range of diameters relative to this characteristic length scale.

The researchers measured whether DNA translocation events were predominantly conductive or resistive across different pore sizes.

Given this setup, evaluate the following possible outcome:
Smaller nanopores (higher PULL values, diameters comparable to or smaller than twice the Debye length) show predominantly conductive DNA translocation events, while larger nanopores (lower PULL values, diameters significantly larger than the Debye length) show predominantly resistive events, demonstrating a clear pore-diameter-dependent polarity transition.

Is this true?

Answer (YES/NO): NO